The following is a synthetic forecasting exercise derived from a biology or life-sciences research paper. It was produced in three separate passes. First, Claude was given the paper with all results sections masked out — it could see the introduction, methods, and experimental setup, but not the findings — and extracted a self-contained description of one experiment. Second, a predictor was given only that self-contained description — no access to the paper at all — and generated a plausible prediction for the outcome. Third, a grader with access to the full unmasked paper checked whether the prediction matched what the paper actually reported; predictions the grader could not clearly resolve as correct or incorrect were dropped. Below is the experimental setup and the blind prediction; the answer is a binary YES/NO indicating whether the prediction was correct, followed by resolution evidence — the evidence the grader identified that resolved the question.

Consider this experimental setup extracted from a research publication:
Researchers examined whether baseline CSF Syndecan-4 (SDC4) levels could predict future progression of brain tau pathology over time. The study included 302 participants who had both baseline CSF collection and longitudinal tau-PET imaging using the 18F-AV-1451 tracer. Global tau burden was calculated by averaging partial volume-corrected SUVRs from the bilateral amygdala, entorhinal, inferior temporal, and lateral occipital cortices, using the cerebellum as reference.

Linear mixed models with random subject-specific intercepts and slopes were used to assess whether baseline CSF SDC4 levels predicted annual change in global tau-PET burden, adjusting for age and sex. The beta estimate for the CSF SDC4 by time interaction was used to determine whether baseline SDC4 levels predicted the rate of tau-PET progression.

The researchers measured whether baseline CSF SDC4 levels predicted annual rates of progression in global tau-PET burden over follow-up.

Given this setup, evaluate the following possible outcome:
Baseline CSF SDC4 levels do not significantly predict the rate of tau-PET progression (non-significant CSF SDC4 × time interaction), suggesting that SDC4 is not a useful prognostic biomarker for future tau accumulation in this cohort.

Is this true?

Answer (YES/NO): NO